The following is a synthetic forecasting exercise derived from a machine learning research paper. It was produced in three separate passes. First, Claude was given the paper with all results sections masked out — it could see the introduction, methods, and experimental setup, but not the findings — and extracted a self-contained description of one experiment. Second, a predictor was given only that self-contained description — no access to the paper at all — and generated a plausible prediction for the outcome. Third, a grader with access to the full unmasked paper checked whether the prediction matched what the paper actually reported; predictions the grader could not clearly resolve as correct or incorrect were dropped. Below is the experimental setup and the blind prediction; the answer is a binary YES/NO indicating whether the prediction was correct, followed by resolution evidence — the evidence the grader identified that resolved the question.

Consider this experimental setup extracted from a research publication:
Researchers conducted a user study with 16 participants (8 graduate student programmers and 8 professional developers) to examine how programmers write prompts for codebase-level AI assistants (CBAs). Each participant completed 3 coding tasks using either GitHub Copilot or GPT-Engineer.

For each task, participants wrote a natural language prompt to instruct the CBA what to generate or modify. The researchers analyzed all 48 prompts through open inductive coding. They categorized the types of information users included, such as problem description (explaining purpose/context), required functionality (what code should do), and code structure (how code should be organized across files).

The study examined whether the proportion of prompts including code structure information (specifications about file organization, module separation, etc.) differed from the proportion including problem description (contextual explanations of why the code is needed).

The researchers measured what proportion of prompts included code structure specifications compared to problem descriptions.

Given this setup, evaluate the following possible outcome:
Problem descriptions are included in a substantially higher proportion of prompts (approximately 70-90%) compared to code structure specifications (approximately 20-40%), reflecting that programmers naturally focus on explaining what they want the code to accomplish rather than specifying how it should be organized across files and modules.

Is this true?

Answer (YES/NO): NO